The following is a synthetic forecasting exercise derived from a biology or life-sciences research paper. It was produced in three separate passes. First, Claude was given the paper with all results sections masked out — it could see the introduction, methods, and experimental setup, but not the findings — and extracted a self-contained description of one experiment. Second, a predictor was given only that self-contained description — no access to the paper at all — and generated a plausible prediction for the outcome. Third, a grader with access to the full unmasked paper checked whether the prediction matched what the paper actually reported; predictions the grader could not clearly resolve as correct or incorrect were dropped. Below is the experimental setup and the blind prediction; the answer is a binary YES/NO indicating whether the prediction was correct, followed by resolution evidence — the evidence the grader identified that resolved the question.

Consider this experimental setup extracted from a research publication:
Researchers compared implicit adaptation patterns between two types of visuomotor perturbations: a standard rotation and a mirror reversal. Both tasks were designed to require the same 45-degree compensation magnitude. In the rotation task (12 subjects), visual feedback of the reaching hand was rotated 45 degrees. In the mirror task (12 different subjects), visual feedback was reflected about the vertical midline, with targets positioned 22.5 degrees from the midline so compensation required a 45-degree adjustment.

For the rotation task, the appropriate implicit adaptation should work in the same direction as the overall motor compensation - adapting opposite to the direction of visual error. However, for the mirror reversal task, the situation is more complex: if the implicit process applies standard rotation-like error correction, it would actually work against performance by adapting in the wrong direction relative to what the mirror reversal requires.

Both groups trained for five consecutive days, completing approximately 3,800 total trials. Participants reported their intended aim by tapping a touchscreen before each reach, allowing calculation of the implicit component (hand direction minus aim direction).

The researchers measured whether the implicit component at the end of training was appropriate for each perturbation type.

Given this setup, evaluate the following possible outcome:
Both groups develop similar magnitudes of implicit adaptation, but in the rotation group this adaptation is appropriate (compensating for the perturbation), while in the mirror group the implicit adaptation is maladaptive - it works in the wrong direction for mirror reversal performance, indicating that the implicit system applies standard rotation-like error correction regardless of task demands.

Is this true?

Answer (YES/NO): NO